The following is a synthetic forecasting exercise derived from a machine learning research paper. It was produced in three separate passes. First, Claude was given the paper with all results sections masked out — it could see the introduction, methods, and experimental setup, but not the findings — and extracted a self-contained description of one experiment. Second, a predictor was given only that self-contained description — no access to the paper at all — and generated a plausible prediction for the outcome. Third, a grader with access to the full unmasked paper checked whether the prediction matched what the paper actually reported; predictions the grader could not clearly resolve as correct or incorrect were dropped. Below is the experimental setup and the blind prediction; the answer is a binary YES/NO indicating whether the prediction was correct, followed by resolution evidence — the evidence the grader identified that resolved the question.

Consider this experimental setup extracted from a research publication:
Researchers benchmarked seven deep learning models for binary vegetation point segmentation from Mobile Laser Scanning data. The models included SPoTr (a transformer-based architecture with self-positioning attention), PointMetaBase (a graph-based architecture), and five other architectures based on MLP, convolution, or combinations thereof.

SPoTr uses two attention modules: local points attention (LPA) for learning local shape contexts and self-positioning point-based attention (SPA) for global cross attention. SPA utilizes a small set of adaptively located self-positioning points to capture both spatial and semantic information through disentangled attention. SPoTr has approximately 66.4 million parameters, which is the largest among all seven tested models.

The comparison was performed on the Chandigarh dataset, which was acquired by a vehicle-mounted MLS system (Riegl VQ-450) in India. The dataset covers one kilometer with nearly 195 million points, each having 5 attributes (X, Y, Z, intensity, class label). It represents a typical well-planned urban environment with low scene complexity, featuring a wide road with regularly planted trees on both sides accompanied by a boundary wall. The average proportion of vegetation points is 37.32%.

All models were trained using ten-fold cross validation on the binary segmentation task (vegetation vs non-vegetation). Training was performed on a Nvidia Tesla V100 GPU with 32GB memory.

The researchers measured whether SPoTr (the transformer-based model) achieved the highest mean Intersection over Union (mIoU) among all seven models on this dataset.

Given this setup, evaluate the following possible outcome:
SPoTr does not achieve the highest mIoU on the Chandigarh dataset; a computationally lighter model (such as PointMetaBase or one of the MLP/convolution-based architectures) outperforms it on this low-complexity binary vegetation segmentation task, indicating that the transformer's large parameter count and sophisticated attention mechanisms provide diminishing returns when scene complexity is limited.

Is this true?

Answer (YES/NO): YES